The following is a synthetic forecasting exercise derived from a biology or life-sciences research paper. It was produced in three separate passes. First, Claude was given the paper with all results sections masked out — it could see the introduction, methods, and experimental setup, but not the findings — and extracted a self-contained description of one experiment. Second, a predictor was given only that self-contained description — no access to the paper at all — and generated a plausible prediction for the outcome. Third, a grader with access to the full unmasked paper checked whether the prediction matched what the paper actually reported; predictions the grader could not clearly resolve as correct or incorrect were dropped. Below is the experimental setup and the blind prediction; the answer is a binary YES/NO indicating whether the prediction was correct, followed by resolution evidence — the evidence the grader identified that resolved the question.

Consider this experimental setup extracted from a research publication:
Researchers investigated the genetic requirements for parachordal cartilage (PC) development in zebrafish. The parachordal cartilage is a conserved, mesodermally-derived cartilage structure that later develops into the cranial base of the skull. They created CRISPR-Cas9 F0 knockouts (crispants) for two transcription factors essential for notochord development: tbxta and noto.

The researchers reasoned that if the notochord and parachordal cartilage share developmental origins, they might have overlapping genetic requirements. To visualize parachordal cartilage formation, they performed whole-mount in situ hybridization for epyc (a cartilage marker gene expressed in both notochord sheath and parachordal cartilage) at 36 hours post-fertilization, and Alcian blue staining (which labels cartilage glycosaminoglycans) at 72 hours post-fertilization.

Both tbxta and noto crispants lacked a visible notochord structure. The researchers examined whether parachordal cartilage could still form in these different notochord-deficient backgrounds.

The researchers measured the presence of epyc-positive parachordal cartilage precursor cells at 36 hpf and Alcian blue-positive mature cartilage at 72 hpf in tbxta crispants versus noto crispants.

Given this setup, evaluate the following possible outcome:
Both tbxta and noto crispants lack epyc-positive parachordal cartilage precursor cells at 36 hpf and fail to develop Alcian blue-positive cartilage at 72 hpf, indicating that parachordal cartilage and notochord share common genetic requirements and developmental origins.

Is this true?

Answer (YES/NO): NO